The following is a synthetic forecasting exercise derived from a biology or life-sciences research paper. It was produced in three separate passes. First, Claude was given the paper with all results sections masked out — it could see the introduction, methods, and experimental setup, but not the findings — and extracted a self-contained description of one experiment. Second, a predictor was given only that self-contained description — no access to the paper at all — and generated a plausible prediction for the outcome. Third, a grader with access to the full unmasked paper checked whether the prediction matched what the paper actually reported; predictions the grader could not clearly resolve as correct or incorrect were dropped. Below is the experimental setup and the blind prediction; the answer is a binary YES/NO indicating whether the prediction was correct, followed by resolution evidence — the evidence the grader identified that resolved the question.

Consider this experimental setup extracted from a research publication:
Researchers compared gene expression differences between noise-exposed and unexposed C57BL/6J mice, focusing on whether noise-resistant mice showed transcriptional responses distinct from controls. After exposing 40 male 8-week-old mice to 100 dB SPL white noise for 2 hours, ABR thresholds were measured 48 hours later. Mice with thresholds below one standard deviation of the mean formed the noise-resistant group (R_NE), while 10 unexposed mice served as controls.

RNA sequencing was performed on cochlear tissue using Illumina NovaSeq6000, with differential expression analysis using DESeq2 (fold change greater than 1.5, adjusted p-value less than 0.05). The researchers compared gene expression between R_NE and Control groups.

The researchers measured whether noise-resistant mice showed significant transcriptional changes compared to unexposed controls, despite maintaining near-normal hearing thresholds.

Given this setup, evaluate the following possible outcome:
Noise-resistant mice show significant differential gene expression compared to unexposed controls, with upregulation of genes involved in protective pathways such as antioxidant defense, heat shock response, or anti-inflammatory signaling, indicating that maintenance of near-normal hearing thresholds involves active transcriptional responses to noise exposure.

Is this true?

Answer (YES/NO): NO